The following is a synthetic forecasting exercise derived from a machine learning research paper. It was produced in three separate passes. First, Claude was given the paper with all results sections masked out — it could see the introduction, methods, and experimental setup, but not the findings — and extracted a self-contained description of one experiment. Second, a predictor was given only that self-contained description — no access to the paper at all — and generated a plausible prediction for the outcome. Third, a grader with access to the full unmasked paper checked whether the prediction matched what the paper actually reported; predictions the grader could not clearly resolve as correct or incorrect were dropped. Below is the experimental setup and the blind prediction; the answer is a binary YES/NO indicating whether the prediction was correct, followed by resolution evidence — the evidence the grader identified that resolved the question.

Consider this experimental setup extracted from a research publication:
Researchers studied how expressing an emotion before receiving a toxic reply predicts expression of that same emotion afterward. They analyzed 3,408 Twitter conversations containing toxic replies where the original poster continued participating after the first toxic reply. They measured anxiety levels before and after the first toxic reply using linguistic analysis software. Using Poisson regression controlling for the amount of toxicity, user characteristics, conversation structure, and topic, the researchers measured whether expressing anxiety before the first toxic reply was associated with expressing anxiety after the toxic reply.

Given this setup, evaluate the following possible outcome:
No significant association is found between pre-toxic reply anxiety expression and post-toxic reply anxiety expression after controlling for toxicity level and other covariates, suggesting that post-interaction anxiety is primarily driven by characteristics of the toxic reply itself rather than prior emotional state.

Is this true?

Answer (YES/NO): NO